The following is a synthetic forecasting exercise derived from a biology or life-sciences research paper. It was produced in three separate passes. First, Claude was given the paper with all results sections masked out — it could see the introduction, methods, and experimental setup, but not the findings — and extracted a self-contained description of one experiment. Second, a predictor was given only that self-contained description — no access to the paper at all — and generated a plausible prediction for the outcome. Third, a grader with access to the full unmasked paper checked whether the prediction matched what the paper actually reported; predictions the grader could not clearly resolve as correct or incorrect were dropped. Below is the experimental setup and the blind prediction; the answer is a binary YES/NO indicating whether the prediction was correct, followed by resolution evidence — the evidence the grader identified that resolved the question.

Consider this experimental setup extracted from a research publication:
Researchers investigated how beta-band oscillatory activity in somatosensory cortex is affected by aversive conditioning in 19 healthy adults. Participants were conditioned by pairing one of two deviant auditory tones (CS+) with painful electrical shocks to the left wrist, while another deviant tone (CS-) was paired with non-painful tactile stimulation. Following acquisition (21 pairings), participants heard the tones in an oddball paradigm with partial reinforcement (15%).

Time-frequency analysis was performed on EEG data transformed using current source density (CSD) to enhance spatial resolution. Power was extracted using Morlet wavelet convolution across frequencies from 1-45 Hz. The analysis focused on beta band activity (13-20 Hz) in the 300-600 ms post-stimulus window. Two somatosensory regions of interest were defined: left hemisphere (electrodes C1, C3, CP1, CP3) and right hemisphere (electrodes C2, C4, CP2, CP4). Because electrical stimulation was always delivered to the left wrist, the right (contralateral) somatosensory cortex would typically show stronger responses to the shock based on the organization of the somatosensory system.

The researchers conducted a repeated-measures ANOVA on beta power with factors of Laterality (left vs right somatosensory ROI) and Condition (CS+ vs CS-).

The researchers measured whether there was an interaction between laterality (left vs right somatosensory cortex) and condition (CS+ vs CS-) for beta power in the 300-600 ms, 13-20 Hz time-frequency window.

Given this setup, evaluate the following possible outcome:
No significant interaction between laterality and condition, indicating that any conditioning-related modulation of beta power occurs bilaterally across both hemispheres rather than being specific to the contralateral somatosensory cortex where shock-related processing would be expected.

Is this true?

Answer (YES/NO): NO